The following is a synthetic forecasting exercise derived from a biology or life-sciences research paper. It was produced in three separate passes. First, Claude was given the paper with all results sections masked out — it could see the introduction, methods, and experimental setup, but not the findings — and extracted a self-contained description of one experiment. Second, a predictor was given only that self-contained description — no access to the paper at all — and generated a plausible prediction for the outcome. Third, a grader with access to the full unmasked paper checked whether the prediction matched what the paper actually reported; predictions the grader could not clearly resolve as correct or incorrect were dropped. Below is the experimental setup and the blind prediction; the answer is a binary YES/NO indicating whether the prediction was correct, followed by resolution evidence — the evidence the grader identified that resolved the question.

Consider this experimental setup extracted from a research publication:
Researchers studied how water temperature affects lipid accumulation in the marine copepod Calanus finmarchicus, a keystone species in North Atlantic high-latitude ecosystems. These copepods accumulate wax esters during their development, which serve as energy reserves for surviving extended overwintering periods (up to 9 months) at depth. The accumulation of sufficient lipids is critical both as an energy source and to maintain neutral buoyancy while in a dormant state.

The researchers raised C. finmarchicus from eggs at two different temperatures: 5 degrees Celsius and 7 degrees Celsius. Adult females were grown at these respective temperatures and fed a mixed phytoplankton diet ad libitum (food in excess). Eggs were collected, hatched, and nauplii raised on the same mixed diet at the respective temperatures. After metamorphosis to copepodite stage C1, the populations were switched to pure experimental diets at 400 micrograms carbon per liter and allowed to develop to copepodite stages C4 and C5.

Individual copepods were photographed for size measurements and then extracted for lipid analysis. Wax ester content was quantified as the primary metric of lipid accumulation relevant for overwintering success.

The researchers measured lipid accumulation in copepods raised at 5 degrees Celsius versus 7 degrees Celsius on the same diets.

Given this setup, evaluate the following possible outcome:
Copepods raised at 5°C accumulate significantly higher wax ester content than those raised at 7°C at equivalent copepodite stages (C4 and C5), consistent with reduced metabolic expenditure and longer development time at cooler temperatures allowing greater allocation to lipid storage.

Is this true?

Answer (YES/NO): NO